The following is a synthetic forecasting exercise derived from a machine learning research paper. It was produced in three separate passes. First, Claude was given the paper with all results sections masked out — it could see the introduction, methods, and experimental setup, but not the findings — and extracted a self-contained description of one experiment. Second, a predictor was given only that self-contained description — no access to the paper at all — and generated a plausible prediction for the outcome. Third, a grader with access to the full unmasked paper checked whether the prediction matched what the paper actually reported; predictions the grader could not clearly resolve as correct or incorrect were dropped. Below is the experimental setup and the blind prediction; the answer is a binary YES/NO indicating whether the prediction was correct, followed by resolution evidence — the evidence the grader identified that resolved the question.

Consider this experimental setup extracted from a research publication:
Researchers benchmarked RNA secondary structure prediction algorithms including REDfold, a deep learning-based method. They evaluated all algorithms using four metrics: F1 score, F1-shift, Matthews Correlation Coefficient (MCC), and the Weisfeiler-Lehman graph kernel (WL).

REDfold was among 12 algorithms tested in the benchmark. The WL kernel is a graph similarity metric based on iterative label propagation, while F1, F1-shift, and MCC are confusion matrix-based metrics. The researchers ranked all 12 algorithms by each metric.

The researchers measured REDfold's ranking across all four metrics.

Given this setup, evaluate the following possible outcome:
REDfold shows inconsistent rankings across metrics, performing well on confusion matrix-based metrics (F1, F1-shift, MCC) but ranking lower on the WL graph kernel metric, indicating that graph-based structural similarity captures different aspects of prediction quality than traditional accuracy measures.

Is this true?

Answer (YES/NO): NO